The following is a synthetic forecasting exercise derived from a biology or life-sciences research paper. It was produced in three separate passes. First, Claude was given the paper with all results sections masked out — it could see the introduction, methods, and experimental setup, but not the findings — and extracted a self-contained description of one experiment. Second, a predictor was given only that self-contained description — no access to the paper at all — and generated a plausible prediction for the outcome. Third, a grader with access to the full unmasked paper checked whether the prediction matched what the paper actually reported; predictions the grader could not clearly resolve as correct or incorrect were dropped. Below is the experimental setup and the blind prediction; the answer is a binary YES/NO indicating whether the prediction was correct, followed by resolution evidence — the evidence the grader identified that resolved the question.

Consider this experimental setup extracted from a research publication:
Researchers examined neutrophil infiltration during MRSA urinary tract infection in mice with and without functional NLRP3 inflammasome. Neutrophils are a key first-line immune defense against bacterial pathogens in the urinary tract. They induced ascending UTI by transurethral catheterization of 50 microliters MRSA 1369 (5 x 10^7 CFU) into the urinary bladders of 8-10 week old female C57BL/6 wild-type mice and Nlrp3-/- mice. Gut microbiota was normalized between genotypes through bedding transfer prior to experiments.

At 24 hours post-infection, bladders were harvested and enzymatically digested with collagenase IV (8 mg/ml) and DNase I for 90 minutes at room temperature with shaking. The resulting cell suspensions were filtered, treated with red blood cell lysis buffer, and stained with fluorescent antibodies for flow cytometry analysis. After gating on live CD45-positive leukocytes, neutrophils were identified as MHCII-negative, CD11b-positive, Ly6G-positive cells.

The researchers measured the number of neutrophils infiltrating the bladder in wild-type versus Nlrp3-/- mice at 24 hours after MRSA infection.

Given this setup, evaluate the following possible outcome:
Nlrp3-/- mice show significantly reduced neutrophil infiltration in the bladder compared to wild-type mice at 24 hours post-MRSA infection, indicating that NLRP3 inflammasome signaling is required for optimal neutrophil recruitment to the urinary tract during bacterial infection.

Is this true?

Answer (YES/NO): NO